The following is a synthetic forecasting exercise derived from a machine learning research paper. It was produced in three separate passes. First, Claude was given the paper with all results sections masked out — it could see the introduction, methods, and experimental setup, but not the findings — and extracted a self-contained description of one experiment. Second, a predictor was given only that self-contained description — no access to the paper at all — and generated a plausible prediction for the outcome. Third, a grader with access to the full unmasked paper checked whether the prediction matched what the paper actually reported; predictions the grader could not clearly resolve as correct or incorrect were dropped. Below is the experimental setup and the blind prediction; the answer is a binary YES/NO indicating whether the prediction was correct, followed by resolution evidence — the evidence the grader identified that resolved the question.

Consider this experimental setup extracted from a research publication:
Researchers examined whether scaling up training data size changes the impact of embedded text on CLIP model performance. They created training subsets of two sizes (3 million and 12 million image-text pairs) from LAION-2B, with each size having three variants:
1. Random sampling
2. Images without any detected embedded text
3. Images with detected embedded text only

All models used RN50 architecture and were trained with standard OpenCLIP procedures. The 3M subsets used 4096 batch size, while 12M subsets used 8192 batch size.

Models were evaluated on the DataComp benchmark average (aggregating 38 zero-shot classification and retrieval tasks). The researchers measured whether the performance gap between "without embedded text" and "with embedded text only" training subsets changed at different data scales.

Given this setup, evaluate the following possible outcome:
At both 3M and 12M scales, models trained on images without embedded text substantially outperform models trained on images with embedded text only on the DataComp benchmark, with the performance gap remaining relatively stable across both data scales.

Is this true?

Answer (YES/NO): NO